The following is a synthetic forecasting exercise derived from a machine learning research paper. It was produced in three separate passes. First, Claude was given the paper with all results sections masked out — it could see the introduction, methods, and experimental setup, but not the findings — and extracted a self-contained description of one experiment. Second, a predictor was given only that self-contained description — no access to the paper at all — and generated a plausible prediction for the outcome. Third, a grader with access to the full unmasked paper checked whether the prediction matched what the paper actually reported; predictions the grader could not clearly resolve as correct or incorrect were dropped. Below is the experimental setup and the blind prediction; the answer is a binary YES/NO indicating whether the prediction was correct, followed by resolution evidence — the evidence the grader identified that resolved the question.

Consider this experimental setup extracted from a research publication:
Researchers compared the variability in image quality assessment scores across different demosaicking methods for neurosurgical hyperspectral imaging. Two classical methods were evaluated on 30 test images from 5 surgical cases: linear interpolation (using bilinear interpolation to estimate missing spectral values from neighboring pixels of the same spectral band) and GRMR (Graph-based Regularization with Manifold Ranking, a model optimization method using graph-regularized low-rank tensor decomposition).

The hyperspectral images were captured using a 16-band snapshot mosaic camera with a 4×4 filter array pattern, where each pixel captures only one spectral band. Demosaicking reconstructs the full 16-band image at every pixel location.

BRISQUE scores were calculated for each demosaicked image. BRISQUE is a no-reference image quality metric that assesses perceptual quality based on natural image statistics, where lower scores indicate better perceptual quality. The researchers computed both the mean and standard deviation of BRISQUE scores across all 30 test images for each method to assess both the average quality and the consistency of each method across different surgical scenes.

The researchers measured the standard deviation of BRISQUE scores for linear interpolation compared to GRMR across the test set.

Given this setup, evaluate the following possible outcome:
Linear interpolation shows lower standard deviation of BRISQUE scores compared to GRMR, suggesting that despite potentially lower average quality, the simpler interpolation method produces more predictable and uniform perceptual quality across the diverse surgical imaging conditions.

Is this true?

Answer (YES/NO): YES